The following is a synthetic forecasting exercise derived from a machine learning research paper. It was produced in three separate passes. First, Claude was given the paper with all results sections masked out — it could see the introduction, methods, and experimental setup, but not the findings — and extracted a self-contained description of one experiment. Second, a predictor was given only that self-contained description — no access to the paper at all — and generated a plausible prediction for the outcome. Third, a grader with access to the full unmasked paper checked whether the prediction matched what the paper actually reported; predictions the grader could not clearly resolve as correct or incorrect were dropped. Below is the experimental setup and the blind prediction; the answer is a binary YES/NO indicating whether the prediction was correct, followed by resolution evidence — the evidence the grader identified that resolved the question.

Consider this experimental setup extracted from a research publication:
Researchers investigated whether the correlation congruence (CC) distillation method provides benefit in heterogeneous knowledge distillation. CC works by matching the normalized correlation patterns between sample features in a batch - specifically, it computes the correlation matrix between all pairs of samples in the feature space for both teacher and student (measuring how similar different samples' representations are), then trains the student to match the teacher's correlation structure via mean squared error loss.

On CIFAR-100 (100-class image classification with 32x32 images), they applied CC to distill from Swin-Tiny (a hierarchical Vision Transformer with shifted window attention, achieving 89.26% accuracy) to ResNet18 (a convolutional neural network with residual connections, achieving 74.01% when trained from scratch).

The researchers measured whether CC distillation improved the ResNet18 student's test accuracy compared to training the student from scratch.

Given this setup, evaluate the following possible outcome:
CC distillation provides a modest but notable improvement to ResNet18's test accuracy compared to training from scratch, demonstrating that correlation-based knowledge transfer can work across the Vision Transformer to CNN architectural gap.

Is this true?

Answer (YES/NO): NO